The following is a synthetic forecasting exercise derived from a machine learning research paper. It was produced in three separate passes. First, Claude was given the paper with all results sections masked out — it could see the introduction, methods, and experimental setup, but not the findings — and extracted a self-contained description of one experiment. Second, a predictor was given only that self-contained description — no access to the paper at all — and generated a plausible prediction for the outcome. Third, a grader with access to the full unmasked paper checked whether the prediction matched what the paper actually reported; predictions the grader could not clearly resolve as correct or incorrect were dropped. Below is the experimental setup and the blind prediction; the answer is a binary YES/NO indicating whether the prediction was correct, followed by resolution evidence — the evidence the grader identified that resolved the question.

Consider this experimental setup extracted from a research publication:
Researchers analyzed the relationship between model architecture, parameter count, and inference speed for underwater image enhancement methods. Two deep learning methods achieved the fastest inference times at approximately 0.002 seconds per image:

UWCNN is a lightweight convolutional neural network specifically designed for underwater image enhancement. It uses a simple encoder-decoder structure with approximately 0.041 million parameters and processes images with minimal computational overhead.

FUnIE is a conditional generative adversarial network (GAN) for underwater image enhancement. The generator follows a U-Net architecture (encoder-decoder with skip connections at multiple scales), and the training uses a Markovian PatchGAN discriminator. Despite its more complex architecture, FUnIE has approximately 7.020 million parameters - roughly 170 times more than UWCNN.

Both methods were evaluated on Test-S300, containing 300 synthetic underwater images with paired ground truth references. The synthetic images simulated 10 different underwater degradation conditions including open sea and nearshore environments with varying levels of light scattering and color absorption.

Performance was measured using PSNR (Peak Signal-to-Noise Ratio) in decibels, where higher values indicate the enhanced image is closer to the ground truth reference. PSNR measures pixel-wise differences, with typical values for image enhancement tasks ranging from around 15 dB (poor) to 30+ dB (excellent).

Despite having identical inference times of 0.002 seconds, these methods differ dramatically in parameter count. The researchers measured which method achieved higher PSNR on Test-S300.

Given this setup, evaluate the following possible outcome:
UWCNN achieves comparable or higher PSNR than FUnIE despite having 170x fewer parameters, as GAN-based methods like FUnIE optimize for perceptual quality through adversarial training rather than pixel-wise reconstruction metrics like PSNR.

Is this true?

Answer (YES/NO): NO